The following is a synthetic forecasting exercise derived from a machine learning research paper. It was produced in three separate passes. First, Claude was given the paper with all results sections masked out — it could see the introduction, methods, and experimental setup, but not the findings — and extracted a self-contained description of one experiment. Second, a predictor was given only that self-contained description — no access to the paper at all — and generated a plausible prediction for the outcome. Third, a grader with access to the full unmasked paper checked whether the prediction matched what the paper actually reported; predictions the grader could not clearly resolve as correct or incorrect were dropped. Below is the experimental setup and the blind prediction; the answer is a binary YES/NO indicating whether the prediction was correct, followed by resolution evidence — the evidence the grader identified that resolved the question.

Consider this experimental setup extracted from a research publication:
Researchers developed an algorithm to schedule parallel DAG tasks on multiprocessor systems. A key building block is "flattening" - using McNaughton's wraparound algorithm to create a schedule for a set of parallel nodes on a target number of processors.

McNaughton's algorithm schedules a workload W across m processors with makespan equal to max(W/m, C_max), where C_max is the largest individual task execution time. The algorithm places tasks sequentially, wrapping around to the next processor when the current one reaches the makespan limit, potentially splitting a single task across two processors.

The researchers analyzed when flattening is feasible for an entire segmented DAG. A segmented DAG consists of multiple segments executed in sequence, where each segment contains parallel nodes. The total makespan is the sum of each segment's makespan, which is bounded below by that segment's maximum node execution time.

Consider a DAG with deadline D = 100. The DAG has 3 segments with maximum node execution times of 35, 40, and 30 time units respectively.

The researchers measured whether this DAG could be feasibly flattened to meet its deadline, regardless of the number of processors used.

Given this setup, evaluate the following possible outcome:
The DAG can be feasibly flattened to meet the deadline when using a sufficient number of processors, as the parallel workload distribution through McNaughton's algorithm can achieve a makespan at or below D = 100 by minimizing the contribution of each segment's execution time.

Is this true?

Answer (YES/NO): NO